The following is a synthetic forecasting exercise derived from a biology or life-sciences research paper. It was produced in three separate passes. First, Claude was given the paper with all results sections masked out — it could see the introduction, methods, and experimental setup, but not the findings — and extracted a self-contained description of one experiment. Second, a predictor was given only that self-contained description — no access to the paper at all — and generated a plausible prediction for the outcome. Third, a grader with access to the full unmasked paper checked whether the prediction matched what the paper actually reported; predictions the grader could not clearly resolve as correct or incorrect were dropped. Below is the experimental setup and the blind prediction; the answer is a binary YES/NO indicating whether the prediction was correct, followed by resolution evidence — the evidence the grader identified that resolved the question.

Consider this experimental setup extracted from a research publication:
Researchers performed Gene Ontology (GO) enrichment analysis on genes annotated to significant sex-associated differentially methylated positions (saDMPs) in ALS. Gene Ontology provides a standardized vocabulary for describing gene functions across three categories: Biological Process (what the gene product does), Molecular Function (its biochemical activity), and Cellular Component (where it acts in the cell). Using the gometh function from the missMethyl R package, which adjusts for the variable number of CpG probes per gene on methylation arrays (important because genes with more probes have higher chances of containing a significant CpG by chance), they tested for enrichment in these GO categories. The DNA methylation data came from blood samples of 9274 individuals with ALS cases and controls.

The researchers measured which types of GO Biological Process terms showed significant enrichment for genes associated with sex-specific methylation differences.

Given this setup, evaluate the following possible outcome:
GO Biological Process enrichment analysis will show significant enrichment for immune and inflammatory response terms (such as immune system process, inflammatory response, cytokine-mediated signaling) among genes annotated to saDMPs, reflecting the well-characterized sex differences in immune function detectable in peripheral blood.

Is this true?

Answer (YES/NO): NO